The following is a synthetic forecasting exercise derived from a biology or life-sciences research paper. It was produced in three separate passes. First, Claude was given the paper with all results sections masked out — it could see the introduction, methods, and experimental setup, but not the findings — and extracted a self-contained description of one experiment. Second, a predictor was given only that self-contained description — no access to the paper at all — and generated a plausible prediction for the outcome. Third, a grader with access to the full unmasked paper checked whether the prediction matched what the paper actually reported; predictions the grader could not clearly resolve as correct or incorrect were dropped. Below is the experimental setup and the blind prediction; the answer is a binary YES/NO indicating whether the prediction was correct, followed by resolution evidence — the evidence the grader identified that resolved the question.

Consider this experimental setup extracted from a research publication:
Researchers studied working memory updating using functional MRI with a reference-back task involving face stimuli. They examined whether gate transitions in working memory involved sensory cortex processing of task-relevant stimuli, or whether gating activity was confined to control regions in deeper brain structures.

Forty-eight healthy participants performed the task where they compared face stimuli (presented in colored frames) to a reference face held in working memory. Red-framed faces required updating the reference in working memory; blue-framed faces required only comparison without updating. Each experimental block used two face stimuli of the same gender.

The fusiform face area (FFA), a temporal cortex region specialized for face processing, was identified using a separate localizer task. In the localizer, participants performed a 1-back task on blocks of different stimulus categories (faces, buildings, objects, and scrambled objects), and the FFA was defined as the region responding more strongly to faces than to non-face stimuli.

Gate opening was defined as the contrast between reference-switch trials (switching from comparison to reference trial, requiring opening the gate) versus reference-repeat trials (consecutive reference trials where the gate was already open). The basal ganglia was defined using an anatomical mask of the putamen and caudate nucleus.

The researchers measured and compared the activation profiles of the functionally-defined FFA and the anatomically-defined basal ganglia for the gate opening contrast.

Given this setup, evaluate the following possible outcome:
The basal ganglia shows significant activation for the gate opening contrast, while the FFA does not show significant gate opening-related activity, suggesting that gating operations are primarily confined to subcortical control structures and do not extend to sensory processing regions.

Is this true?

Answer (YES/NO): NO